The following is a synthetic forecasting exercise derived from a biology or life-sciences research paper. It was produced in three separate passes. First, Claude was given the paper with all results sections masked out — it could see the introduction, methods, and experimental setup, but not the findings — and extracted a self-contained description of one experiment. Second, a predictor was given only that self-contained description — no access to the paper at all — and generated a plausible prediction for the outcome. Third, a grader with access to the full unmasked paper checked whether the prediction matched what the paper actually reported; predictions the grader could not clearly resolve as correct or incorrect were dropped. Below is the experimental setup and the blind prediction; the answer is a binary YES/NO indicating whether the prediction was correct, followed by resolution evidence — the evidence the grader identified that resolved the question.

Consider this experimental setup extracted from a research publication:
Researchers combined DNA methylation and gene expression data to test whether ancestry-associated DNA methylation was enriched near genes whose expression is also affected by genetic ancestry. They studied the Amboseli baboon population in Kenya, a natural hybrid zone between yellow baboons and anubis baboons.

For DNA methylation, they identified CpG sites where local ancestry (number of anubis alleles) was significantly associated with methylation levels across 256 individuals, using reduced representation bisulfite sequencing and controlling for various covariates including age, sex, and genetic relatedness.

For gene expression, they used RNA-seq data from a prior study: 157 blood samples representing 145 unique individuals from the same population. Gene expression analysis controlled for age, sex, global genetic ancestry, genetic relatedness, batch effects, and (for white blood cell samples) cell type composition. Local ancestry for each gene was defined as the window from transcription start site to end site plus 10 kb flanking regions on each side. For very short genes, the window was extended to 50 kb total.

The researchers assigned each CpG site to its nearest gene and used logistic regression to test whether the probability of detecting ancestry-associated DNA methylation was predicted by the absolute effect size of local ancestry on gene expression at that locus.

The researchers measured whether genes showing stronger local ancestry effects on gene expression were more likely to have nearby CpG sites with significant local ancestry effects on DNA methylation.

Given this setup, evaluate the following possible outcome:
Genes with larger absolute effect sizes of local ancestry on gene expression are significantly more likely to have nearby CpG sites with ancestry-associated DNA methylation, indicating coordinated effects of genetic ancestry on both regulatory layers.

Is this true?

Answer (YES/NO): YES